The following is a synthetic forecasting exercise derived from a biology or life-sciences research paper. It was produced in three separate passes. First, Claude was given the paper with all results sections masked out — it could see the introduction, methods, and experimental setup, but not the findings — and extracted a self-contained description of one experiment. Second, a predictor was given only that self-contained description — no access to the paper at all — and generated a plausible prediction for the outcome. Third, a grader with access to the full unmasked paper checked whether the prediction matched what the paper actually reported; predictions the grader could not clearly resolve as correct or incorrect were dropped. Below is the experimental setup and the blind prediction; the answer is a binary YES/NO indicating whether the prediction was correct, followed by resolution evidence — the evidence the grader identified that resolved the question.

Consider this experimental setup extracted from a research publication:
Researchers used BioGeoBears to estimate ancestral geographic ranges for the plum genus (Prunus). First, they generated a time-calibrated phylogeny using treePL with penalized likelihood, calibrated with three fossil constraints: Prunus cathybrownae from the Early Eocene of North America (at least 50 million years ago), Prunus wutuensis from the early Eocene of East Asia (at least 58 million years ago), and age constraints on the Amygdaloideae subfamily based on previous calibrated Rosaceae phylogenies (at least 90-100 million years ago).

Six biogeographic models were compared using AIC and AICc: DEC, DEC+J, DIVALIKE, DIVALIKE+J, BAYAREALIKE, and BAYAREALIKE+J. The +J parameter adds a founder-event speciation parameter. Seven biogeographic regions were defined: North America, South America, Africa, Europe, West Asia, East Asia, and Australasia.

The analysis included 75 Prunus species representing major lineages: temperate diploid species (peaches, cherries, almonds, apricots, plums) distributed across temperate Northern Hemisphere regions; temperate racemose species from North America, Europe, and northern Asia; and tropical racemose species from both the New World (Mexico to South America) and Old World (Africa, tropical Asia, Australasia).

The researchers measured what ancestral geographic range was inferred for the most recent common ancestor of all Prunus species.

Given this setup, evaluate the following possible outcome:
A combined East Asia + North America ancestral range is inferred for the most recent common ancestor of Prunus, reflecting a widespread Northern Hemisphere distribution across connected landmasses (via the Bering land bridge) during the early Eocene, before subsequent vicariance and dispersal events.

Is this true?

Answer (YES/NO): NO